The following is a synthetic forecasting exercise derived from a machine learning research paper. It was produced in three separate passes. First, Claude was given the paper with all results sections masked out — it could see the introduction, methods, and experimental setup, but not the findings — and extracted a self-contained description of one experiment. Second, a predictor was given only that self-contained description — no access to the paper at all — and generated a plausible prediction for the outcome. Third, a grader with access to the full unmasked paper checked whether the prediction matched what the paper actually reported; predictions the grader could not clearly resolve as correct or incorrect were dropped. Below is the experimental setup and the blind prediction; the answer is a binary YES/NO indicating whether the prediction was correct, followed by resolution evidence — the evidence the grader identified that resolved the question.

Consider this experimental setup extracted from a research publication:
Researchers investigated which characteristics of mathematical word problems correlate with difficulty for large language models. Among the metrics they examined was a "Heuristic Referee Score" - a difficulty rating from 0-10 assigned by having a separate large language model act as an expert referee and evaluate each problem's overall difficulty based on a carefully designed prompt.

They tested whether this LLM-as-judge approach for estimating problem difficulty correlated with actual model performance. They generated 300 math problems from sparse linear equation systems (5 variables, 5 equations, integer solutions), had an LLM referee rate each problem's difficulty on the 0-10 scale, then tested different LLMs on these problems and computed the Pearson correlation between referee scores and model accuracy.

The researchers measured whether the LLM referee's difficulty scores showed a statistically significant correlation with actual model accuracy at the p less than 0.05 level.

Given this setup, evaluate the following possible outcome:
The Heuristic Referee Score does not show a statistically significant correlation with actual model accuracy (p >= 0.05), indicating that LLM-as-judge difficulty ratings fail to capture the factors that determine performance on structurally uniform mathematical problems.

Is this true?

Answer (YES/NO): YES